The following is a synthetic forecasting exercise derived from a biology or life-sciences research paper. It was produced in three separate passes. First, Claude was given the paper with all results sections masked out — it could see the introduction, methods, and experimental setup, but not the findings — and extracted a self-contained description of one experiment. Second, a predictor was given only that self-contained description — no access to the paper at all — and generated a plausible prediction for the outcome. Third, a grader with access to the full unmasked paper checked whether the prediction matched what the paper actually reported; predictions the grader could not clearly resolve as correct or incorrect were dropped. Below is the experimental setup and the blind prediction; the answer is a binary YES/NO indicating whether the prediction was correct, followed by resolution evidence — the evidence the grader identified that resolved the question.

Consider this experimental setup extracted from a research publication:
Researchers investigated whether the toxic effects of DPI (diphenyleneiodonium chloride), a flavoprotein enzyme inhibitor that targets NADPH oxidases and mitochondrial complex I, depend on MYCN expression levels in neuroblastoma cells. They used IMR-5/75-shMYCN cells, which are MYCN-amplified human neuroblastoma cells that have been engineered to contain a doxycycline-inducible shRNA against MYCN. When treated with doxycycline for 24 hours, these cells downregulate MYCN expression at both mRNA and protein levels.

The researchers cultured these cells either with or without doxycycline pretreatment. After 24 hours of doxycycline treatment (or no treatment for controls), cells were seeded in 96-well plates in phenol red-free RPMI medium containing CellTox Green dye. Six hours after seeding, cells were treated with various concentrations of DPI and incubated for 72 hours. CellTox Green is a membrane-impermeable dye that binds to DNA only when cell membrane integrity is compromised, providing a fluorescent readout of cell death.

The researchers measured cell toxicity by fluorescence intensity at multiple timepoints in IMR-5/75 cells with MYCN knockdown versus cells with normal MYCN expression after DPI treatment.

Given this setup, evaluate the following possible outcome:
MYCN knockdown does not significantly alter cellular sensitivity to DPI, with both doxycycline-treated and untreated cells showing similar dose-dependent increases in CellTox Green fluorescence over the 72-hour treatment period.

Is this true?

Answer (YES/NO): NO